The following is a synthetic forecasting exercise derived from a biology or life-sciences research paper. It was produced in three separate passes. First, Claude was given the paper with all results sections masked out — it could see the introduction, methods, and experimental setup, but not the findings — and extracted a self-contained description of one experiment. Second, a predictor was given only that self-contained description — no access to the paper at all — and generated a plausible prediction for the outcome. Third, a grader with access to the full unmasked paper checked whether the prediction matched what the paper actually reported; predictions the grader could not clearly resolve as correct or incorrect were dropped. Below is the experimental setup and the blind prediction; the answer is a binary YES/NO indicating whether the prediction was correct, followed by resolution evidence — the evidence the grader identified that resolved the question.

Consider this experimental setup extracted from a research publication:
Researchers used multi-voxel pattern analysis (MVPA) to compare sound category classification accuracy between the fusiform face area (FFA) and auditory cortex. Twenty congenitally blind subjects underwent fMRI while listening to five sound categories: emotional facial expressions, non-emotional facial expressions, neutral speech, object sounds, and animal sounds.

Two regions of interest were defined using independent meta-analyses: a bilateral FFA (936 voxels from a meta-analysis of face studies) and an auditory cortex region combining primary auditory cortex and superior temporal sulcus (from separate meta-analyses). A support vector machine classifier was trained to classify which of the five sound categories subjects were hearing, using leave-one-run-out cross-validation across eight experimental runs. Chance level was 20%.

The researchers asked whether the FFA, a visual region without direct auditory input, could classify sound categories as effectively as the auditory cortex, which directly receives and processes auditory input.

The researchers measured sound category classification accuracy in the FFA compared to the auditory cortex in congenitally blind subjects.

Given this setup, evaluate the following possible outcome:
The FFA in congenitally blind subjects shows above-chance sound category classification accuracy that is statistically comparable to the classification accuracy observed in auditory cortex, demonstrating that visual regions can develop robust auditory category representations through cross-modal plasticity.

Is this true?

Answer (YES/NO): NO